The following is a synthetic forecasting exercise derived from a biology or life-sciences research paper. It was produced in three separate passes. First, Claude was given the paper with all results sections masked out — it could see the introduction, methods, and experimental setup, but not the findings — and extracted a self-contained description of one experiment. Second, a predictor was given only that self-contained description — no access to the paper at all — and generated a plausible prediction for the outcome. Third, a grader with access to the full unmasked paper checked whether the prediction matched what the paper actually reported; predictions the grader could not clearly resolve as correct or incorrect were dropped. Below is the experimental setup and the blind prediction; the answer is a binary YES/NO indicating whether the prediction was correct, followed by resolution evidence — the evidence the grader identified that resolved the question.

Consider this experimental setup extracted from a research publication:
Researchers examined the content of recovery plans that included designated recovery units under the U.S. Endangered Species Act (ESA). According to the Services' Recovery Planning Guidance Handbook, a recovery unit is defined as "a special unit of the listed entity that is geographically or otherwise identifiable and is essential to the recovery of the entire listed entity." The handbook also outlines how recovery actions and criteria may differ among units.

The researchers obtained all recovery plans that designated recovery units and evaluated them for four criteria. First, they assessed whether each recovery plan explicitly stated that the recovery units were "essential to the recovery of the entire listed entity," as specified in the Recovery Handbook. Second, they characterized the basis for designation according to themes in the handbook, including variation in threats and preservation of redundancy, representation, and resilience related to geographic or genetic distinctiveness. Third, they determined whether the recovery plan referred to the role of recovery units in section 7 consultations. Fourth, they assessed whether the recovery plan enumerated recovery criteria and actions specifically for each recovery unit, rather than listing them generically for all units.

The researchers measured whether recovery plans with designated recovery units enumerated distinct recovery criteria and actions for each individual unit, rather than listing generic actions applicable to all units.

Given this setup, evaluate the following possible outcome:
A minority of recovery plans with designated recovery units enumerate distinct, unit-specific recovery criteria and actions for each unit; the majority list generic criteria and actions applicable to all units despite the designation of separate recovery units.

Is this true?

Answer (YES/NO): NO